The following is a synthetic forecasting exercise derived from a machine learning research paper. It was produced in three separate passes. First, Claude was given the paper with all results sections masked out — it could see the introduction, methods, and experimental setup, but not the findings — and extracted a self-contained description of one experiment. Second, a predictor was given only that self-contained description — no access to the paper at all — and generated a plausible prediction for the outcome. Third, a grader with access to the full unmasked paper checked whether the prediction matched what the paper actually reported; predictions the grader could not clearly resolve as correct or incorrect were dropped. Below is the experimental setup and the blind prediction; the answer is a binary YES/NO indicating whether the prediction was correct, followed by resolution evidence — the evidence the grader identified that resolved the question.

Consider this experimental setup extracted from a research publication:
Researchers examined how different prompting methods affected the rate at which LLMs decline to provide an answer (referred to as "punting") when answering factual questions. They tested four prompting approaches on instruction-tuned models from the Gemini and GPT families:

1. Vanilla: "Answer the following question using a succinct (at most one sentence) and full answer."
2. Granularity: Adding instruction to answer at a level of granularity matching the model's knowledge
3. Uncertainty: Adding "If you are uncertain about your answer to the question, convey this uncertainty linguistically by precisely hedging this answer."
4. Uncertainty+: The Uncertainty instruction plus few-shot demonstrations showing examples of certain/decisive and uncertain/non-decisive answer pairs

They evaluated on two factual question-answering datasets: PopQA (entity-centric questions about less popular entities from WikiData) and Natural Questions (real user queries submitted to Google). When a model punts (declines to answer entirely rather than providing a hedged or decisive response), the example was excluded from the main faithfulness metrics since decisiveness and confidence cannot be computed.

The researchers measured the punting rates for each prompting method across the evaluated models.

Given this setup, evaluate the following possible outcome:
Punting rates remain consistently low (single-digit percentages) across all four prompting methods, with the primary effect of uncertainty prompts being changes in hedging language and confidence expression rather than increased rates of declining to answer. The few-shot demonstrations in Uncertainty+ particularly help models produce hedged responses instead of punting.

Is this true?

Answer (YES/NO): NO